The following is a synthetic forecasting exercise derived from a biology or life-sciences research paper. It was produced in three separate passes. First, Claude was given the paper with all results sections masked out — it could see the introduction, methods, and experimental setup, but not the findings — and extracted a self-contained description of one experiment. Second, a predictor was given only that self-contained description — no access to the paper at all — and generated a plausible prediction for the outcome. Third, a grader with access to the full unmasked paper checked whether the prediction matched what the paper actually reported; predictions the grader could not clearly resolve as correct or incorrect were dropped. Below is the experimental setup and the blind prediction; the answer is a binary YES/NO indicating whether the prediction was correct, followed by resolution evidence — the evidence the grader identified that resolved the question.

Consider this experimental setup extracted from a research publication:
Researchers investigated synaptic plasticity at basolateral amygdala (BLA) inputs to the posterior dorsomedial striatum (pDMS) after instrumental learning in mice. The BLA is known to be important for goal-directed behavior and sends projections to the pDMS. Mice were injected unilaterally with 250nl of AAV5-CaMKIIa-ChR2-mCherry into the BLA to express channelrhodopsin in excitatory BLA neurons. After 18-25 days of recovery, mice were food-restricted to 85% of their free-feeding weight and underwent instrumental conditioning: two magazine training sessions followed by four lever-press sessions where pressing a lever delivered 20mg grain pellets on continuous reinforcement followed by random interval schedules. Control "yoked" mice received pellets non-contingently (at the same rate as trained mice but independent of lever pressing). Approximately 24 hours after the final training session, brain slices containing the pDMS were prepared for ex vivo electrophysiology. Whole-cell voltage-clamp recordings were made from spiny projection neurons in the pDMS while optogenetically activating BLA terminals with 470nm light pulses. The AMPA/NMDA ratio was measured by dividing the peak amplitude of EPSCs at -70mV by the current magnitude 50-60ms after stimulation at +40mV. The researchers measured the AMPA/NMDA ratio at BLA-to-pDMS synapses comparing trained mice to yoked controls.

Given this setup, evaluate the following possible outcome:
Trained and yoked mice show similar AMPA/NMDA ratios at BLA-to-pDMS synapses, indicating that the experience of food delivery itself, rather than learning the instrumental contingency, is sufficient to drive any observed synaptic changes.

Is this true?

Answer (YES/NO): NO